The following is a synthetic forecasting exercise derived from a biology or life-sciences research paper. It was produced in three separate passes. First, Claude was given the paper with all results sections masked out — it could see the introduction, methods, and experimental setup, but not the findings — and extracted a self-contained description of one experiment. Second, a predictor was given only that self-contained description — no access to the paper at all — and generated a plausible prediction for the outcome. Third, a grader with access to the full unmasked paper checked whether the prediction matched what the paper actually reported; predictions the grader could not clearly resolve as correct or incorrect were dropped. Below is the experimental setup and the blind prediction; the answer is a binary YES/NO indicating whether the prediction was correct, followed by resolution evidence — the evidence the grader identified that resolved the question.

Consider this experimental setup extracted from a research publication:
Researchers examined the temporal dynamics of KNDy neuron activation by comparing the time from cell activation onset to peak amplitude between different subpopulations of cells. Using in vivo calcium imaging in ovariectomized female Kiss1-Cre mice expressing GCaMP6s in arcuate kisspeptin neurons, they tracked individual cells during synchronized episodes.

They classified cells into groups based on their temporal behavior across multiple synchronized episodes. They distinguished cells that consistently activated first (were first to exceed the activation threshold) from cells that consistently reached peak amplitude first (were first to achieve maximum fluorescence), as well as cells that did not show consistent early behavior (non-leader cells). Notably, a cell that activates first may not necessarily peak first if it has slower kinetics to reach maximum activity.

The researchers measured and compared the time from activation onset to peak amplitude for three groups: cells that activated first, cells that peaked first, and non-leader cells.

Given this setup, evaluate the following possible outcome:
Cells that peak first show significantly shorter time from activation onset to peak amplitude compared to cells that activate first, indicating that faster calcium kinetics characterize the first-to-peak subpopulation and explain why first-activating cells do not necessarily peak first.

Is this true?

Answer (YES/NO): YES